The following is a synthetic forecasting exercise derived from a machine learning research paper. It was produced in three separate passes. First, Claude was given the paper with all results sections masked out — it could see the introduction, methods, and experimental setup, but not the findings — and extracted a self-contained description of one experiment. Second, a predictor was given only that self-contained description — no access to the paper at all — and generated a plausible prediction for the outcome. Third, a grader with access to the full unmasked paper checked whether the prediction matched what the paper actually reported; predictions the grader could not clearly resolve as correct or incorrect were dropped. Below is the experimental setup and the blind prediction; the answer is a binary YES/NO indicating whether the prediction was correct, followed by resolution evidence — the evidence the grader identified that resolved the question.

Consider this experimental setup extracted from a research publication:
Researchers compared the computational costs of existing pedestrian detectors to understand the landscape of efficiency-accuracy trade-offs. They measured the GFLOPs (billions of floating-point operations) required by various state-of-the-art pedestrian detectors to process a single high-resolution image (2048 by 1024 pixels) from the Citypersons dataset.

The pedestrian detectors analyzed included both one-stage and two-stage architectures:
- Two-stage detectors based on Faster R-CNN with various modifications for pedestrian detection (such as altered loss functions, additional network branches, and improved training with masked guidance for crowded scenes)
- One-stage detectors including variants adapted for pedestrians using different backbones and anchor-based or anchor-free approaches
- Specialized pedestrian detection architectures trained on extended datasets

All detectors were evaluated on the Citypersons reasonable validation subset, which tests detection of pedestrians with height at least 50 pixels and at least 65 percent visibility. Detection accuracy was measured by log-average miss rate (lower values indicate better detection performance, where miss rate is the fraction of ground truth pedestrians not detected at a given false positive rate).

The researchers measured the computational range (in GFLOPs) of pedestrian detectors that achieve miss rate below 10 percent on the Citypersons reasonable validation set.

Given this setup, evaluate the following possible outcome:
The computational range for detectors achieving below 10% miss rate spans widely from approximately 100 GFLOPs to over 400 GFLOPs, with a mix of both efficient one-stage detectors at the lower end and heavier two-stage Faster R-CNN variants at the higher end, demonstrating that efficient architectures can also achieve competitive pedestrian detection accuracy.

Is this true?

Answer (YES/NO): NO